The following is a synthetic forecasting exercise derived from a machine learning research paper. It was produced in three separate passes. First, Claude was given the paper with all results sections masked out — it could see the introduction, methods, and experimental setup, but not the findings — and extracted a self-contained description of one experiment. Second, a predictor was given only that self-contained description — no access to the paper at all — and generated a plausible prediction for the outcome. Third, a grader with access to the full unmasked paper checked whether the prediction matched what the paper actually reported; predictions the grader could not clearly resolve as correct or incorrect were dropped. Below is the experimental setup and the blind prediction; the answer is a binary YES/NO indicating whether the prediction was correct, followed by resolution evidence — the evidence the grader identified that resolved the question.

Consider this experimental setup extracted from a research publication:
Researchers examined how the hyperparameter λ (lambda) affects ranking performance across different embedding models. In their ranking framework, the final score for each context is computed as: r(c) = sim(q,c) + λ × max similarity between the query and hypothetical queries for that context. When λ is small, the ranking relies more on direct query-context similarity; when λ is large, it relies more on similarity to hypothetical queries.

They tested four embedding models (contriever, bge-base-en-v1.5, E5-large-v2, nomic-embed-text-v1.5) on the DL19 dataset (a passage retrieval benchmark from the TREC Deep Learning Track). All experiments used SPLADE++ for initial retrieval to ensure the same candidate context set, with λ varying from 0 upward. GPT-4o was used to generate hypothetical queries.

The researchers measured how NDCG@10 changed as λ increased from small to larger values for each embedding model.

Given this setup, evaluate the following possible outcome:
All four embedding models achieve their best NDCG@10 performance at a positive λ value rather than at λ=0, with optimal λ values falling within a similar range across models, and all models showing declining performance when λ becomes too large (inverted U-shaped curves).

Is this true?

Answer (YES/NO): NO